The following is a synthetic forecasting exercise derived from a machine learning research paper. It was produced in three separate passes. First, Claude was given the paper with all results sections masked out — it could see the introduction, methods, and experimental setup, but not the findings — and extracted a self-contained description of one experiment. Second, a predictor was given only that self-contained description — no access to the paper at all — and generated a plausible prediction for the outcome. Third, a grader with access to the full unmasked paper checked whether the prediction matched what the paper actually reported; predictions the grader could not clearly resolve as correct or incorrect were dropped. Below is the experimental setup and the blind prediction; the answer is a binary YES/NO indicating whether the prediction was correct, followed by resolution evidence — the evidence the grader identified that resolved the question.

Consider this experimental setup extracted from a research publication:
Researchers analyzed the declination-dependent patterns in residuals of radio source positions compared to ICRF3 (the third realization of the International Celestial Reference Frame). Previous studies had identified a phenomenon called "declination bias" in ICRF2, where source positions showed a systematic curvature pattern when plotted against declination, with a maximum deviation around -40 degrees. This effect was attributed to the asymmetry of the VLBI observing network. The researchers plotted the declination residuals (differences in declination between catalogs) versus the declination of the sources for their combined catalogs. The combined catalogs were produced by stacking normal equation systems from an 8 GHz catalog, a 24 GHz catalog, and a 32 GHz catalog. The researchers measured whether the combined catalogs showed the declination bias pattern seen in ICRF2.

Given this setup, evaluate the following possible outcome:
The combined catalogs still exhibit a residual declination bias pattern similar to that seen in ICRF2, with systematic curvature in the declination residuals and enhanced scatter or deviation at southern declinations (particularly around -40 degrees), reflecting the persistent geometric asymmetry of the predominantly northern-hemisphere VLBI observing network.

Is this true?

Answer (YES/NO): NO